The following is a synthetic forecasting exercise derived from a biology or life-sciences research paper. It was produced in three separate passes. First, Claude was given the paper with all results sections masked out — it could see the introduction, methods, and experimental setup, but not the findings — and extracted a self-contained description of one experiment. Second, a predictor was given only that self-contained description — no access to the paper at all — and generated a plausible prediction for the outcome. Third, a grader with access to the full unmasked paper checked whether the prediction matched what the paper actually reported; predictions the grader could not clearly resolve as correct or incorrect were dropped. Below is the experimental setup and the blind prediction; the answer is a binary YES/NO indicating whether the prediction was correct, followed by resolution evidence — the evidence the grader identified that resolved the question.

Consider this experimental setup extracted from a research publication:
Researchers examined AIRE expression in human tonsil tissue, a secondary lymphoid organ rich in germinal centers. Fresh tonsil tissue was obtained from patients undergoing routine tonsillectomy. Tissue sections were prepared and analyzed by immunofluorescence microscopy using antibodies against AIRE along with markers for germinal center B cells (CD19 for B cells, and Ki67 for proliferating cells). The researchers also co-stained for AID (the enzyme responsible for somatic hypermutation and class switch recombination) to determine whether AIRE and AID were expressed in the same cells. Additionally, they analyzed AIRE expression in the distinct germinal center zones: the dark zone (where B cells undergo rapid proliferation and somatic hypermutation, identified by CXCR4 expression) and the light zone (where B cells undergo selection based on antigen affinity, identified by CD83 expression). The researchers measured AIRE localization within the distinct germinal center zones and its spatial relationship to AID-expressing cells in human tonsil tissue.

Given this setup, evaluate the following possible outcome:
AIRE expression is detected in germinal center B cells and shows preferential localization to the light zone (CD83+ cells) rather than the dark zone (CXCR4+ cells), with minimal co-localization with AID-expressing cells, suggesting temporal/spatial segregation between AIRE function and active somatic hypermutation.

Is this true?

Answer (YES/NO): NO